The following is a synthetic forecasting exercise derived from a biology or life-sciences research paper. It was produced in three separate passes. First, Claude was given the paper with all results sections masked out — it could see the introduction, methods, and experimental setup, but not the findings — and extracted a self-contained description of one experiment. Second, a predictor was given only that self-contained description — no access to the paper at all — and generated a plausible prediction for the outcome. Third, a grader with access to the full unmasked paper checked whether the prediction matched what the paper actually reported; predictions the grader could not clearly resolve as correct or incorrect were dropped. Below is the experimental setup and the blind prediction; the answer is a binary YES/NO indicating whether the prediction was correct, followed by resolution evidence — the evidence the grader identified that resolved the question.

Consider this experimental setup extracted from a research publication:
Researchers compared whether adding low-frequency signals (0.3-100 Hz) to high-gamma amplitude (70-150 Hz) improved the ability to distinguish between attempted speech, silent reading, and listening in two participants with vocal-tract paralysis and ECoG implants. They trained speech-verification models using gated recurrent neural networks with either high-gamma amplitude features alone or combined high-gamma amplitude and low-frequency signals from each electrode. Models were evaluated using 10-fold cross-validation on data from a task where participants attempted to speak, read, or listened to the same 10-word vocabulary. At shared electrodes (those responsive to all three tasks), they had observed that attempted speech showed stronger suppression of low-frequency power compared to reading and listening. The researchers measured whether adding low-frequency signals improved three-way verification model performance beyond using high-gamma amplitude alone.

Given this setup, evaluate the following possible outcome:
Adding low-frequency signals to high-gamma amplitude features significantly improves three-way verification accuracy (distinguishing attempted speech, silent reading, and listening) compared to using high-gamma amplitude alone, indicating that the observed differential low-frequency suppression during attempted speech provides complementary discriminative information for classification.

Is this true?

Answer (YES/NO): YES